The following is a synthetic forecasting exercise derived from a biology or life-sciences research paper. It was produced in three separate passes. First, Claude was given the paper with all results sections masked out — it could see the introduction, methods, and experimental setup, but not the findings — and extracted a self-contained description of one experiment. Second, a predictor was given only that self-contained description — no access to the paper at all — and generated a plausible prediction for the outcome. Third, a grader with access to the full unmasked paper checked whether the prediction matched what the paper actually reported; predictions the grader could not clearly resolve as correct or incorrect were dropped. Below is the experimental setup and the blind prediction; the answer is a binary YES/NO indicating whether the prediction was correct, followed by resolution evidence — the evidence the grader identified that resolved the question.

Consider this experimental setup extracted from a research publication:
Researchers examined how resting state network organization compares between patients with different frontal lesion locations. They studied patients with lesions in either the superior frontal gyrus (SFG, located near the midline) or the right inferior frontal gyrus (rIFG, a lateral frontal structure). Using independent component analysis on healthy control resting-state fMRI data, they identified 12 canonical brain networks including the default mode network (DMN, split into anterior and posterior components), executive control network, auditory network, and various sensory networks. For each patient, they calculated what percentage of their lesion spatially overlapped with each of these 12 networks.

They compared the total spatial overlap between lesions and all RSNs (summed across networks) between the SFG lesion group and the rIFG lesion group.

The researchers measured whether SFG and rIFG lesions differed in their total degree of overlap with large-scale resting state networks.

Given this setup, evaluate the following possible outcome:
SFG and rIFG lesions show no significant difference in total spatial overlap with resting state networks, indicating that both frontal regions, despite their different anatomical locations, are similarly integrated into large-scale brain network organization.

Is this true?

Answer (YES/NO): NO